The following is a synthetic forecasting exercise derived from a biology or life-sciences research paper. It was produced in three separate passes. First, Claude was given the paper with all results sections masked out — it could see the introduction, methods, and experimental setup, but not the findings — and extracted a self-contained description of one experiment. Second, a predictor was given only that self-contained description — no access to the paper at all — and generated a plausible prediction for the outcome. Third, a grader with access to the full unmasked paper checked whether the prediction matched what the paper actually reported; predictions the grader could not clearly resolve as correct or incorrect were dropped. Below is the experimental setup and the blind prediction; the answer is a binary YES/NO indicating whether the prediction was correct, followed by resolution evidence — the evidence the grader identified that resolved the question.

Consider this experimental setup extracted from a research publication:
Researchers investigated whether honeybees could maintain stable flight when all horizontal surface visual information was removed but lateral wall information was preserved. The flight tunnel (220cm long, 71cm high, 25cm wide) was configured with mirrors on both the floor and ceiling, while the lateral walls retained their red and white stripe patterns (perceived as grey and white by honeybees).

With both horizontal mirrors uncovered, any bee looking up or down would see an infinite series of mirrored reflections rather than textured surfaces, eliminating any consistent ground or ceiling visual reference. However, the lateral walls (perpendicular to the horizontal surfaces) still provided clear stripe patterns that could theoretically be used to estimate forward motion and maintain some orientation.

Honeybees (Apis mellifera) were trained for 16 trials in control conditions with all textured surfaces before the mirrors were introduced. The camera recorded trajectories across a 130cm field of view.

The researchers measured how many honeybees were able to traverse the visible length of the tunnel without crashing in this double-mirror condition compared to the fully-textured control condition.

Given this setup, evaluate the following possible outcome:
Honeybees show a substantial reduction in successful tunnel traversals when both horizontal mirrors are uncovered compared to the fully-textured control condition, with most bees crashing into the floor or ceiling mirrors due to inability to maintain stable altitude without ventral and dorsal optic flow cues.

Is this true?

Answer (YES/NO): YES